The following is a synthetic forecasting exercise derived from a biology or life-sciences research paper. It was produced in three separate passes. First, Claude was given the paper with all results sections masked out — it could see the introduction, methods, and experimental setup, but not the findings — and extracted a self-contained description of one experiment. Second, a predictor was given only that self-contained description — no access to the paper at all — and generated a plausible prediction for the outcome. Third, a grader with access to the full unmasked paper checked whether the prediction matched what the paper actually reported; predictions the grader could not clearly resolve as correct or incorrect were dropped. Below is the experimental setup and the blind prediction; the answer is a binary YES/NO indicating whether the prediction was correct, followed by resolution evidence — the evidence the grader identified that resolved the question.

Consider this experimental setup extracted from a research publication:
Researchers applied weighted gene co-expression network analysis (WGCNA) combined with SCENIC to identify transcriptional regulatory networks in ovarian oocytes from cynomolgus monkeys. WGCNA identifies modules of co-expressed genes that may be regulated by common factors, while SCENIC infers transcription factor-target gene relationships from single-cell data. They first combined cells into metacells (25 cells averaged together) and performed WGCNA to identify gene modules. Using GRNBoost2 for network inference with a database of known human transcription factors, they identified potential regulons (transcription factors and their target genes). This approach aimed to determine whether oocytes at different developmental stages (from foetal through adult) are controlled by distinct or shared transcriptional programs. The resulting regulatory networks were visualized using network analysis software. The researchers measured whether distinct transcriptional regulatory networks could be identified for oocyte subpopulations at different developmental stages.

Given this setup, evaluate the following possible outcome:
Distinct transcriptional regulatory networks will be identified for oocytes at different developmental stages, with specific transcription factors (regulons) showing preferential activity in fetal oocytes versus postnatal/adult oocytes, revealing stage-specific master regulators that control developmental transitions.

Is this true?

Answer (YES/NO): YES